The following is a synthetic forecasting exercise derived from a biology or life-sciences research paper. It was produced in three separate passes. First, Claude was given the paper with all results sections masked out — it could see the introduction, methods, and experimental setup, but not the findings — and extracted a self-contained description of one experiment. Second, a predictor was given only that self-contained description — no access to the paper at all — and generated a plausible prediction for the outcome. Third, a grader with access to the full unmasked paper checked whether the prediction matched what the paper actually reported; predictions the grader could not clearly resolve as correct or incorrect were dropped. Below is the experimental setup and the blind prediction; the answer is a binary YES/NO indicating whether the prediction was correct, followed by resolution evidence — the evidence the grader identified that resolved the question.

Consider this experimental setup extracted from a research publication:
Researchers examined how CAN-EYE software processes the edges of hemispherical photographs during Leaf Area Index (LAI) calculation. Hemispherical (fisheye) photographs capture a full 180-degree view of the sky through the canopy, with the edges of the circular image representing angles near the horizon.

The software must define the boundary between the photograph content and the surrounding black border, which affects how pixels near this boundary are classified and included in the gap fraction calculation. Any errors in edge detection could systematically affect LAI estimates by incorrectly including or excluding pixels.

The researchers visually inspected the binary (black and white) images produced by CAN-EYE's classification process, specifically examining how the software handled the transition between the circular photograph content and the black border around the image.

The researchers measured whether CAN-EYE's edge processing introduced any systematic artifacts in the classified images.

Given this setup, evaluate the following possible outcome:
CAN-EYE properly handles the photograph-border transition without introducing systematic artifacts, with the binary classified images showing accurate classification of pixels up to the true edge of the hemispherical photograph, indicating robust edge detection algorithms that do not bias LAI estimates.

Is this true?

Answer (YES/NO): NO